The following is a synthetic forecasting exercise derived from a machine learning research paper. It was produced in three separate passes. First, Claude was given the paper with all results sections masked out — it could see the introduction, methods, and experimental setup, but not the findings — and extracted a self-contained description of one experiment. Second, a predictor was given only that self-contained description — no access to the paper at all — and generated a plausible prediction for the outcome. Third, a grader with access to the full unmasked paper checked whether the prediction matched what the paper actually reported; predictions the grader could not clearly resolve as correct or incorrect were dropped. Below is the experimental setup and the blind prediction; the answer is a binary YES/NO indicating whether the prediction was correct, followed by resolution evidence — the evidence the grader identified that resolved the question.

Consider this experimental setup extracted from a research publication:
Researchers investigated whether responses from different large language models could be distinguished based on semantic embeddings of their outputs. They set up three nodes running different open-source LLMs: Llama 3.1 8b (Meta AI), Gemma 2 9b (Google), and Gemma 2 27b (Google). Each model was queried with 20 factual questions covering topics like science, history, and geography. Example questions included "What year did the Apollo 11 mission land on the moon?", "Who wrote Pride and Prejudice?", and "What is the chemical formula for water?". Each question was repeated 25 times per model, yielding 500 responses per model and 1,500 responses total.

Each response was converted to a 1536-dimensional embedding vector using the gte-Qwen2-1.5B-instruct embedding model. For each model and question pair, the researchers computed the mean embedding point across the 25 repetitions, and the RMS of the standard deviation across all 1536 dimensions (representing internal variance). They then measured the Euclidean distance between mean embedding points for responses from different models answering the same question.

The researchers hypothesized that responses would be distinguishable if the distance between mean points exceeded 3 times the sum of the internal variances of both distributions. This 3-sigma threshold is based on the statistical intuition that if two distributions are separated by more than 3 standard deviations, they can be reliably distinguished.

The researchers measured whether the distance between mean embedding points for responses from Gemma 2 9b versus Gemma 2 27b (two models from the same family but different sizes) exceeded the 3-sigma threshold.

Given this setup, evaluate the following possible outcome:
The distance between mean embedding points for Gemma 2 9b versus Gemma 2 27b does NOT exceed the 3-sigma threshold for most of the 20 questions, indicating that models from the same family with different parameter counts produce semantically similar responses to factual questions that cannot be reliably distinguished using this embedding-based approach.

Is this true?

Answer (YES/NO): NO